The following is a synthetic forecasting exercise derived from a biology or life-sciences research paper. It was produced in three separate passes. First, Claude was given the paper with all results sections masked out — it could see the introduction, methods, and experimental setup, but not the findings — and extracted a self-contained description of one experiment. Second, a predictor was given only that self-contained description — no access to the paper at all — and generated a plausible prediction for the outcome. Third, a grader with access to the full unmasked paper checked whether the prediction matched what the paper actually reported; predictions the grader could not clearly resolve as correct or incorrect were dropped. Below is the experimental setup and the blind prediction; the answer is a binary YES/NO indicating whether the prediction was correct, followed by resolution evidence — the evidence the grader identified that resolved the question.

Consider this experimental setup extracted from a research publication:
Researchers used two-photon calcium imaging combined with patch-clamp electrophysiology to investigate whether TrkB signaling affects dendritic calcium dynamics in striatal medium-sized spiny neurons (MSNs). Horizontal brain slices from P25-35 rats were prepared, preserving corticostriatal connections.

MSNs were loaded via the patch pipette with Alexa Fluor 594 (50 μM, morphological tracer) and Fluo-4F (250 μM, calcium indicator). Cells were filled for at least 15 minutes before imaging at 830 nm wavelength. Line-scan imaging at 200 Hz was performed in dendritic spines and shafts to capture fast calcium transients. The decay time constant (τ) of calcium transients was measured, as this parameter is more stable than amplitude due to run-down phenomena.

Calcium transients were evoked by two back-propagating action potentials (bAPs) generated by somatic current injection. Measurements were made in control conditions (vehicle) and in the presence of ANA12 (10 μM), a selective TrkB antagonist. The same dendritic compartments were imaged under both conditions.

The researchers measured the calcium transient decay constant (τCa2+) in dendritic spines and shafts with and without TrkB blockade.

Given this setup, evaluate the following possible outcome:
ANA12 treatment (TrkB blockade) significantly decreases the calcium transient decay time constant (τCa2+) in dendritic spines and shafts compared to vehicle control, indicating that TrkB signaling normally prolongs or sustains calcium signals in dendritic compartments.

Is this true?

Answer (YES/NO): NO